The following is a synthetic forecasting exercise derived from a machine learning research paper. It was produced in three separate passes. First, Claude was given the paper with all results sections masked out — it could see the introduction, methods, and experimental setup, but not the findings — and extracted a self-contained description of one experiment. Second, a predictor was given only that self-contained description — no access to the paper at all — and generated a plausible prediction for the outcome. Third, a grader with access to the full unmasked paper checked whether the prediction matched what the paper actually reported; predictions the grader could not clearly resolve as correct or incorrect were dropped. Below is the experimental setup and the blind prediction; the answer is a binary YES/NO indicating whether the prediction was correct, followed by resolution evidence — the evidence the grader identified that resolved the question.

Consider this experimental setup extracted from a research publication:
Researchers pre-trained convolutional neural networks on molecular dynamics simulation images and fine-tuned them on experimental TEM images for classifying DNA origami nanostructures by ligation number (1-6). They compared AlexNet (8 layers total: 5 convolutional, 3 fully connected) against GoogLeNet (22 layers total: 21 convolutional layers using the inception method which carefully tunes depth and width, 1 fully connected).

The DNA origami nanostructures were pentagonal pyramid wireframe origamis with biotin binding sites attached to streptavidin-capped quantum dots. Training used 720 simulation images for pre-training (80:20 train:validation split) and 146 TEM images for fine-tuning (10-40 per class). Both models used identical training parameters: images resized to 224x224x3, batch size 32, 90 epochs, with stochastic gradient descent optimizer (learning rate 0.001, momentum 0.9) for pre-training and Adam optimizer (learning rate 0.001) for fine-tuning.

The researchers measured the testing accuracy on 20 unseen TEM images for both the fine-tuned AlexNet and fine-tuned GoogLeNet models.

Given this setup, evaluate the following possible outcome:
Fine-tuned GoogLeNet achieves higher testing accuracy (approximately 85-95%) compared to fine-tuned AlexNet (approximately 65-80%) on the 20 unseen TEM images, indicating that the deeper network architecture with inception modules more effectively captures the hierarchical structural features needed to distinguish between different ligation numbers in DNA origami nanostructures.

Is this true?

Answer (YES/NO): NO